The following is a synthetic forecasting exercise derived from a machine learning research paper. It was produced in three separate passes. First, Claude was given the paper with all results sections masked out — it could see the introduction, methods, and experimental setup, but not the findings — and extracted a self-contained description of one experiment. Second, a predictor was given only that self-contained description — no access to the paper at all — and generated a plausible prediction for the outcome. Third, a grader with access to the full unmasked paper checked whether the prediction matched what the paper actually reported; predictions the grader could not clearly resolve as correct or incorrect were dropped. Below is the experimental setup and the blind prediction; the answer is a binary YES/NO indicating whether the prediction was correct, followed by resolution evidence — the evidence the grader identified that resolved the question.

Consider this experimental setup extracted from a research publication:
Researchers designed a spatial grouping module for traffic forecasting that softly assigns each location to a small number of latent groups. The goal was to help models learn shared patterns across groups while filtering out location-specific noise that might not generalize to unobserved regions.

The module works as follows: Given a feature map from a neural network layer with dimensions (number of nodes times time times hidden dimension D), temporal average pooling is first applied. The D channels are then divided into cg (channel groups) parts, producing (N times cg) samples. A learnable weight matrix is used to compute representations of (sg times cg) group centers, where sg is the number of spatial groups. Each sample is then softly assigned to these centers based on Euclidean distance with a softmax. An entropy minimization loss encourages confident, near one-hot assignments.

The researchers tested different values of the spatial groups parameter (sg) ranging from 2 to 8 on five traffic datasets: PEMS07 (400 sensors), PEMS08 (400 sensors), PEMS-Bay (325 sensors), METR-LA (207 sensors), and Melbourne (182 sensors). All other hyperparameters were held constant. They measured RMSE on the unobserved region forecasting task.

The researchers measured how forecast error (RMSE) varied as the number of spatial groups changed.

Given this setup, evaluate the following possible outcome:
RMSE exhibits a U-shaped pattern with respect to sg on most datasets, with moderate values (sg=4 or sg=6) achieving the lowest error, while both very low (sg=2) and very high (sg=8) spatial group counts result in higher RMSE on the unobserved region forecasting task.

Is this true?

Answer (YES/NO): NO